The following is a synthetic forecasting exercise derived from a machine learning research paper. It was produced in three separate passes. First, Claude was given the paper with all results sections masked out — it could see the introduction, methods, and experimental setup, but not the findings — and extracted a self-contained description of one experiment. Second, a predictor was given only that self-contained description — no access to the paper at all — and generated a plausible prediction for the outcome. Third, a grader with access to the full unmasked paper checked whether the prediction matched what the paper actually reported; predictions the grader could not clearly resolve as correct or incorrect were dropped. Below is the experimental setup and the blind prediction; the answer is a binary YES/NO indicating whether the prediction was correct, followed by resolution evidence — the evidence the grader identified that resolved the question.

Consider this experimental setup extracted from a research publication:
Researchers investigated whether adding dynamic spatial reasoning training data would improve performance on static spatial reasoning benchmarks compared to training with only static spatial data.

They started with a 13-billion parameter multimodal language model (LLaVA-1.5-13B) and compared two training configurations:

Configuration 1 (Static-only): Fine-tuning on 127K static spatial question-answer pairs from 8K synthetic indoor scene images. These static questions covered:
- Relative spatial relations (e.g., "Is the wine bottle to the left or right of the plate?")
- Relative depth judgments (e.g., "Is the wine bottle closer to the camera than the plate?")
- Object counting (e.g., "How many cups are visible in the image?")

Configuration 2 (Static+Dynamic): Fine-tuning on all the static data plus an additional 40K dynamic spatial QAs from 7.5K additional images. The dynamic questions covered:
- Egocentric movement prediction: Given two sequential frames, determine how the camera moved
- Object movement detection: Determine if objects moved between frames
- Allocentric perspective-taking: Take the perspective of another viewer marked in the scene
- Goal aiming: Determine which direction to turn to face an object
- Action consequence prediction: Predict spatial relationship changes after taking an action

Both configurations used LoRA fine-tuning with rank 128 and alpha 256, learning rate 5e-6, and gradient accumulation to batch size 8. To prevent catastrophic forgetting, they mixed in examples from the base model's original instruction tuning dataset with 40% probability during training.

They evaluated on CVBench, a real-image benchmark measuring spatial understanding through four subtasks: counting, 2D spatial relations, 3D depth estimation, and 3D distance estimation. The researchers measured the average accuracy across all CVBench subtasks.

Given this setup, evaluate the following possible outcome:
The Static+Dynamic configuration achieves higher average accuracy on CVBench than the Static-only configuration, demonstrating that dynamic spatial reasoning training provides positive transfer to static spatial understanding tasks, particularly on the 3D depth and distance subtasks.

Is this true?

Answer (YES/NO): YES